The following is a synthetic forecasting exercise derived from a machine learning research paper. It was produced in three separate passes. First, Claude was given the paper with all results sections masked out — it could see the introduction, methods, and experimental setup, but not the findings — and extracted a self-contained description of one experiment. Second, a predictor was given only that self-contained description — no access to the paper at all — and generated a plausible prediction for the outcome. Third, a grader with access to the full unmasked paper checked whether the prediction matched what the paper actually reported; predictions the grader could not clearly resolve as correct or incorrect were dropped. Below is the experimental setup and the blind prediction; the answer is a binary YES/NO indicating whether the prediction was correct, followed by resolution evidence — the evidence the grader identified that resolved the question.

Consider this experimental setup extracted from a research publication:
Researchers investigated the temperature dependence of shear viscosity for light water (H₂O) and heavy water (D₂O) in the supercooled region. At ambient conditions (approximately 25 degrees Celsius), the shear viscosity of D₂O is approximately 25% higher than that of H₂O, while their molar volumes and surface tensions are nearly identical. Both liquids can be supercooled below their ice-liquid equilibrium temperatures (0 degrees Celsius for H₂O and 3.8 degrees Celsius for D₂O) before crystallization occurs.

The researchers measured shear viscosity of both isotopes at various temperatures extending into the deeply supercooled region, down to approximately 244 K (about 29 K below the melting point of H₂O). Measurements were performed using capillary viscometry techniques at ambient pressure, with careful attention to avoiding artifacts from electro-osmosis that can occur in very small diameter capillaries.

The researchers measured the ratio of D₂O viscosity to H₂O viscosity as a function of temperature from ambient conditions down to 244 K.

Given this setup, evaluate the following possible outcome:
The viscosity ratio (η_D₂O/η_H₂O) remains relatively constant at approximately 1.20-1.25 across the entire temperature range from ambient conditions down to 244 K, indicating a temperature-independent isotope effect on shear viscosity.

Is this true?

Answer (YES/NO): NO